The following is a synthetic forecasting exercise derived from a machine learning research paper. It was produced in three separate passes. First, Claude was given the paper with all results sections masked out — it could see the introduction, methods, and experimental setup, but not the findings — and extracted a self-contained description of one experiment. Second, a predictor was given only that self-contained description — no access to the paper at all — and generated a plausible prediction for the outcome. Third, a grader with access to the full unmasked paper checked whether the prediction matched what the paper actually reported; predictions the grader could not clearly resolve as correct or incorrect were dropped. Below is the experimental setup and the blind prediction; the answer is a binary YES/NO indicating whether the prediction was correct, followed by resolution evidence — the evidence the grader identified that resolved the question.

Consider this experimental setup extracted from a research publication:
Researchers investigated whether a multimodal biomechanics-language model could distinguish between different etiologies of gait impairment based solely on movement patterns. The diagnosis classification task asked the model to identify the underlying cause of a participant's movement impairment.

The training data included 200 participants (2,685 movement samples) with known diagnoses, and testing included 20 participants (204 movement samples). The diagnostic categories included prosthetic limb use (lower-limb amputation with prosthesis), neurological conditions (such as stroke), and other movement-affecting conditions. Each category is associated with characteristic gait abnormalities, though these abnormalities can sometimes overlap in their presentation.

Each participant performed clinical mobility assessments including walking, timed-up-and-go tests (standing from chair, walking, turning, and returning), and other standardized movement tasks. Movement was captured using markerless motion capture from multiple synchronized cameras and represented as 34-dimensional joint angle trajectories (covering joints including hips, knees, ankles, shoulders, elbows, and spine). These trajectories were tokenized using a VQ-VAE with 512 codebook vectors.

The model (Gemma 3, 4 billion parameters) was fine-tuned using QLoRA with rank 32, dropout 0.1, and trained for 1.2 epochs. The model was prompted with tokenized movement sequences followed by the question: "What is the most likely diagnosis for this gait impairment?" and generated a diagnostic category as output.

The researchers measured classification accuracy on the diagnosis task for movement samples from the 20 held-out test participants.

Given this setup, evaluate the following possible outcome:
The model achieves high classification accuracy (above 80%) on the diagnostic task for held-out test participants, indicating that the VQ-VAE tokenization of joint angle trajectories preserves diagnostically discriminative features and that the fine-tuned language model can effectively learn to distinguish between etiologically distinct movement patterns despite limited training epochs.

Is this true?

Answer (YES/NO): NO